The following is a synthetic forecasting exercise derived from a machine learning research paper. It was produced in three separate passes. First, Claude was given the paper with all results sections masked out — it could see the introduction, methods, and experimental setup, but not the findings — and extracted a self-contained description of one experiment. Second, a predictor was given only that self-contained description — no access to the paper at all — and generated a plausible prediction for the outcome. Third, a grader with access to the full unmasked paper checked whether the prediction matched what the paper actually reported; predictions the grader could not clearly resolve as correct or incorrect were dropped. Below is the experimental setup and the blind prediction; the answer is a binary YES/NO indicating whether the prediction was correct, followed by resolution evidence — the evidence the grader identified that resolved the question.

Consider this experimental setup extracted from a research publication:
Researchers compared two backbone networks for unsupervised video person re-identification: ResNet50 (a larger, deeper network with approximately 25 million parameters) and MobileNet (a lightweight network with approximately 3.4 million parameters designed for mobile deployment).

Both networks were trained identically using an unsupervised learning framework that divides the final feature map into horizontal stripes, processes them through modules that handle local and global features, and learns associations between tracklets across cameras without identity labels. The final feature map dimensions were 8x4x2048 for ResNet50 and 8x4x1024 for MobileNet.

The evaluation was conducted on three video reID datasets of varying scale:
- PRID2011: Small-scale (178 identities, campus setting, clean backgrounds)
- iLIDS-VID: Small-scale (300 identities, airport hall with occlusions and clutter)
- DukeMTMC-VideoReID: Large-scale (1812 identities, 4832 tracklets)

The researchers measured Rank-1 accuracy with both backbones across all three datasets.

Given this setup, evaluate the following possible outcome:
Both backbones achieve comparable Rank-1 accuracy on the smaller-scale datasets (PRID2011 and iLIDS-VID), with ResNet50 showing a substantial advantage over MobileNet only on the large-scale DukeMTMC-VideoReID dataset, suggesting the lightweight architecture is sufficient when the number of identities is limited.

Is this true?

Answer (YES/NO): NO